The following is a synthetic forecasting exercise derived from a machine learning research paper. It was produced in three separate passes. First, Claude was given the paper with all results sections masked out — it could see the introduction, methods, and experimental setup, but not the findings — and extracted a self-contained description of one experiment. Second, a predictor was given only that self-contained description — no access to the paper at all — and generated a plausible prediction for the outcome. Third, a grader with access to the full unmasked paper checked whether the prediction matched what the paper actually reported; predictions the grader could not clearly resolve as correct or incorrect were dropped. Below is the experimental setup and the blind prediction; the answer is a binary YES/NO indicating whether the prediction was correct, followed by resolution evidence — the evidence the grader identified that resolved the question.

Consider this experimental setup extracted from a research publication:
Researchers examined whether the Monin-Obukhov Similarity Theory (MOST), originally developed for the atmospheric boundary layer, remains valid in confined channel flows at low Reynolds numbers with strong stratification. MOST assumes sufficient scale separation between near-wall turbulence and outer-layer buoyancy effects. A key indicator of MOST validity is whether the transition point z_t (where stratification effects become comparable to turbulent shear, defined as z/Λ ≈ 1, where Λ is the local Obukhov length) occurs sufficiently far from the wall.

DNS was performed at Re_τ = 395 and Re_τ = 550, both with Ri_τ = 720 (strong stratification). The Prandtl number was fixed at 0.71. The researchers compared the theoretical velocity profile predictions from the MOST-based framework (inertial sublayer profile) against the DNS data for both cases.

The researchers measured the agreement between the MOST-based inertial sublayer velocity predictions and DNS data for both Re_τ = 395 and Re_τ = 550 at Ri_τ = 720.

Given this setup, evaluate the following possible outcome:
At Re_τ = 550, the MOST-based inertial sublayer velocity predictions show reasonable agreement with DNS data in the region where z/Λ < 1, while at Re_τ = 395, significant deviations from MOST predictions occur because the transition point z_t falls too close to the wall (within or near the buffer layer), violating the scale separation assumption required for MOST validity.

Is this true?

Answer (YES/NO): NO